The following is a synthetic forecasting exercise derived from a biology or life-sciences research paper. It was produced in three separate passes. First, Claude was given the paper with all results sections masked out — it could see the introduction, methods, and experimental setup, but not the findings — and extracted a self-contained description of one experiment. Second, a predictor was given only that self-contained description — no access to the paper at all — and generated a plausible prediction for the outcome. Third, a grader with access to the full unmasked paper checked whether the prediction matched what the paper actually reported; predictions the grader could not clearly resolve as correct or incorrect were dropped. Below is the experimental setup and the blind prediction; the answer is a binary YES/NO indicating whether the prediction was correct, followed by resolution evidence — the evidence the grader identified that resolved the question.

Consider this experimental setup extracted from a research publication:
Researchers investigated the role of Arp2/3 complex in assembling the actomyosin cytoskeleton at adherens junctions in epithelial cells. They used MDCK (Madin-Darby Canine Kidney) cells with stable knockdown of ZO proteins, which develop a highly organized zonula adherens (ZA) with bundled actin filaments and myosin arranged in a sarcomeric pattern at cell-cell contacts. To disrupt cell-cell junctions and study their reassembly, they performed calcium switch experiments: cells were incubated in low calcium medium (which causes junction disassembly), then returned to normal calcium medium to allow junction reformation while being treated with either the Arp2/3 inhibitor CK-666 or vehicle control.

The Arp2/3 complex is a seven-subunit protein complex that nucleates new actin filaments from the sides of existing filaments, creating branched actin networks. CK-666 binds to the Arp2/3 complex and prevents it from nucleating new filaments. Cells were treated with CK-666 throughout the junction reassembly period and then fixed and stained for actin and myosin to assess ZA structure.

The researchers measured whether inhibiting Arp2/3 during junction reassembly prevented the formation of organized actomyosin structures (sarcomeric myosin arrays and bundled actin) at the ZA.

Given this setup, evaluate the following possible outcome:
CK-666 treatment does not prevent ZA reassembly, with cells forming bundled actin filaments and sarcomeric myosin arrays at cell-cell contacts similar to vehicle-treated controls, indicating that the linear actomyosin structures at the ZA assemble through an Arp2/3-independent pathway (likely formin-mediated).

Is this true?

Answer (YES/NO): NO